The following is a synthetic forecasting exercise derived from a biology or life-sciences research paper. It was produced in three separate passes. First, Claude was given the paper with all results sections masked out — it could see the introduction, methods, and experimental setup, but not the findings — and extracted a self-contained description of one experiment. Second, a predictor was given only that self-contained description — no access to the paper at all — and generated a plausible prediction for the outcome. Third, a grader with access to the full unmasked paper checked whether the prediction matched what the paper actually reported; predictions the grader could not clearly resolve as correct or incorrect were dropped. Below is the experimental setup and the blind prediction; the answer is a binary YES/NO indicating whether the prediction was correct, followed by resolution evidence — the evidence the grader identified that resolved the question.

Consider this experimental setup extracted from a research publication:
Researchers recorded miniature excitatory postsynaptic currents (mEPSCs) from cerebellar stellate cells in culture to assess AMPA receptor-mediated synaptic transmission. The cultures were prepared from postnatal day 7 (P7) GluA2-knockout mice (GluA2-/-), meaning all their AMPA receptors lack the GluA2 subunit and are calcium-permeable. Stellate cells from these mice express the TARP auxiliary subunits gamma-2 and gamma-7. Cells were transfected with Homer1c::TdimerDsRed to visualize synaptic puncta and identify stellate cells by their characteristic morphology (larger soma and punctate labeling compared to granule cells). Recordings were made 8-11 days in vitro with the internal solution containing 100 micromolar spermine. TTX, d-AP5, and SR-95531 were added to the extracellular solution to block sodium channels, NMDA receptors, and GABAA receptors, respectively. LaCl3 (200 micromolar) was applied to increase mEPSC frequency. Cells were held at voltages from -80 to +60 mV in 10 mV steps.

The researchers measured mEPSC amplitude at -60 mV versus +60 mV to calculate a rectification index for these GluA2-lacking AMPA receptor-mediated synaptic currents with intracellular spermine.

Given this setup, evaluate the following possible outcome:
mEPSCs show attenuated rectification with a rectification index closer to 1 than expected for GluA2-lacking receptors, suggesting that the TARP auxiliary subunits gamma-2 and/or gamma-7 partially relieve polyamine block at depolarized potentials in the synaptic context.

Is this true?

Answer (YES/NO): NO